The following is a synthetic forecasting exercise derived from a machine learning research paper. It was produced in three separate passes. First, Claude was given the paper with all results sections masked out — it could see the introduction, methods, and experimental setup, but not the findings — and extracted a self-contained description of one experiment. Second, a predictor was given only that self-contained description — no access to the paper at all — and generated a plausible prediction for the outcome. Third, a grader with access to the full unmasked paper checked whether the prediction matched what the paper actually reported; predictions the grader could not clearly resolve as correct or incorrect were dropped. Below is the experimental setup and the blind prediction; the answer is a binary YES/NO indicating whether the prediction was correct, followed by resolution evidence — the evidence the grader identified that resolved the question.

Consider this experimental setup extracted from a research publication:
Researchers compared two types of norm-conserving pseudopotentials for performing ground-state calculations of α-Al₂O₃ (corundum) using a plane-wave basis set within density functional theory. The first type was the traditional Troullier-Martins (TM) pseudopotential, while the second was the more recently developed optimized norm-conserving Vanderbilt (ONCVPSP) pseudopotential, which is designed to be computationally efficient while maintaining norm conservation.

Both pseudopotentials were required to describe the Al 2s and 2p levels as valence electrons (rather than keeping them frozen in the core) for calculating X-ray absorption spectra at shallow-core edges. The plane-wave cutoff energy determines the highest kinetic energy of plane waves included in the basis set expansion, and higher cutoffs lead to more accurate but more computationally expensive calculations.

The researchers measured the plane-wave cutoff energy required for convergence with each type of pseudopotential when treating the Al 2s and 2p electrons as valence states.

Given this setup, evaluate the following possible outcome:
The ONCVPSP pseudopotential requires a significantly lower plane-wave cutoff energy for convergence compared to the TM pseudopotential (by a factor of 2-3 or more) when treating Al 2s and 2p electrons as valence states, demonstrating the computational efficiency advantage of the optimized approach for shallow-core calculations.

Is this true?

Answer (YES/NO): YES